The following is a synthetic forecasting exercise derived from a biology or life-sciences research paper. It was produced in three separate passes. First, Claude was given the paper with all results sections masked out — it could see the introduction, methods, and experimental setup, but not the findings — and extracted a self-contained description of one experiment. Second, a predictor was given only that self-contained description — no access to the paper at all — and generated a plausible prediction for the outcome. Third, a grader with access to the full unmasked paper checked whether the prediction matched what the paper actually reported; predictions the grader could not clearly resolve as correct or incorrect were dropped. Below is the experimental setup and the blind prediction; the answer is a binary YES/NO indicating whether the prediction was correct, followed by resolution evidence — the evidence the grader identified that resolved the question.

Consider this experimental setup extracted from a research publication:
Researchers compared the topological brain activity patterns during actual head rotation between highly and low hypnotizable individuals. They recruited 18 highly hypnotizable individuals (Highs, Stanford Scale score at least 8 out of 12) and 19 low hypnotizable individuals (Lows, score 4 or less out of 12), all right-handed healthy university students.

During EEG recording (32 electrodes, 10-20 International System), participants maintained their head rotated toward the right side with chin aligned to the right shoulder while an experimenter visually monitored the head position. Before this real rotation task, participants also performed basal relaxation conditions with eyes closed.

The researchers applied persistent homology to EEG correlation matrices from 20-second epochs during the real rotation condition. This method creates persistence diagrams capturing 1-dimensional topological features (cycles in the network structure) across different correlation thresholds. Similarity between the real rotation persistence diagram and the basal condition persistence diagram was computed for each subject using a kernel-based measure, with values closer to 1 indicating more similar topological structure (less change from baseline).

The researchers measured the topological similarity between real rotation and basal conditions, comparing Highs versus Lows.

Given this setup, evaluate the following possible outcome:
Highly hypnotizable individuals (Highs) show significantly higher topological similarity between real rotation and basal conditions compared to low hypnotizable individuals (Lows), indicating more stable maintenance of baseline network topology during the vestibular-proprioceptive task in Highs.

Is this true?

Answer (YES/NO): YES